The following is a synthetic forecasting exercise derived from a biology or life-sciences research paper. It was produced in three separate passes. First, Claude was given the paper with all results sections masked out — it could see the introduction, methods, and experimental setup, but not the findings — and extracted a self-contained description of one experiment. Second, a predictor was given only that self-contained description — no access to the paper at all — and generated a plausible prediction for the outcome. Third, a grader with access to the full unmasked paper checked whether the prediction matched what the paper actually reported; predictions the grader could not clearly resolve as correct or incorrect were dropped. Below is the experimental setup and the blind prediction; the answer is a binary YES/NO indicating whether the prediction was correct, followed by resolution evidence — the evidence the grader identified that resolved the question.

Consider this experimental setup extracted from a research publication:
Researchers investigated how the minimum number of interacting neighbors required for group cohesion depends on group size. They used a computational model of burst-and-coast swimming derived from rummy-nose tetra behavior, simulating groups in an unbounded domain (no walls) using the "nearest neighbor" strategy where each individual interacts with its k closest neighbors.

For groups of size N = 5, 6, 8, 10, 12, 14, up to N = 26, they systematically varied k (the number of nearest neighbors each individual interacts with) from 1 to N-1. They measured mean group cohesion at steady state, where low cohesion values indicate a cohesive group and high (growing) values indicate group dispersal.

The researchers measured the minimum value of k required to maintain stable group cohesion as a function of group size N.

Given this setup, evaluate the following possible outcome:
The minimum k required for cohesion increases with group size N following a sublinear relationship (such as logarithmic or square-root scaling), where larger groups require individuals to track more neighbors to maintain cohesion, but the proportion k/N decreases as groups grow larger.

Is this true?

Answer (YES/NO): NO